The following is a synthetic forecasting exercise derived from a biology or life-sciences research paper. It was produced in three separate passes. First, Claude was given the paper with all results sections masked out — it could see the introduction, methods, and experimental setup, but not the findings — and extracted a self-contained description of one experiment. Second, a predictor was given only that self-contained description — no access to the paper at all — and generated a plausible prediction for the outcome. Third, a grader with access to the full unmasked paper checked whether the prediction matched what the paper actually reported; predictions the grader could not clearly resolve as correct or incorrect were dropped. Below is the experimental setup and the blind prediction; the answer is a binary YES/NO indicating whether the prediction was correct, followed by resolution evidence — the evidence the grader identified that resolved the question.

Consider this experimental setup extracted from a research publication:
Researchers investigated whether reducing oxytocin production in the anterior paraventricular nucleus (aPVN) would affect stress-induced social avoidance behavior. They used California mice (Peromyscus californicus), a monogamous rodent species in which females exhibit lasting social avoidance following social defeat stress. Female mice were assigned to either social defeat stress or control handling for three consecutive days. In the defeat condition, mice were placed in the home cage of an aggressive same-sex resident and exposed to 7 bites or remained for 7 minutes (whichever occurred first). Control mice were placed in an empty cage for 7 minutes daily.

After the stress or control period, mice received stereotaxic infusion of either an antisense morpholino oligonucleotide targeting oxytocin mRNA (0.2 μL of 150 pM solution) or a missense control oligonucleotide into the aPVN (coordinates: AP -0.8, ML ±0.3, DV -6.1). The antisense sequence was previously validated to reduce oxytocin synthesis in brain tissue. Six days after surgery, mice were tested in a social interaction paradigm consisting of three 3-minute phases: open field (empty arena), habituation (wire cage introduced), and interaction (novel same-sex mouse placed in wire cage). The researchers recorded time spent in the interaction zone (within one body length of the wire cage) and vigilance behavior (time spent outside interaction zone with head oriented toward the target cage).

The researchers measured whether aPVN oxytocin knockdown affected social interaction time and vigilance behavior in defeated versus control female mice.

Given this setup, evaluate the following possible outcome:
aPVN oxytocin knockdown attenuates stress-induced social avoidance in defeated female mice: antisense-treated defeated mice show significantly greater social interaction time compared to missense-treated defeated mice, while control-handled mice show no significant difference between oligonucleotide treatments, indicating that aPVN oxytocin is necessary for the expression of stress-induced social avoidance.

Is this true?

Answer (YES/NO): YES